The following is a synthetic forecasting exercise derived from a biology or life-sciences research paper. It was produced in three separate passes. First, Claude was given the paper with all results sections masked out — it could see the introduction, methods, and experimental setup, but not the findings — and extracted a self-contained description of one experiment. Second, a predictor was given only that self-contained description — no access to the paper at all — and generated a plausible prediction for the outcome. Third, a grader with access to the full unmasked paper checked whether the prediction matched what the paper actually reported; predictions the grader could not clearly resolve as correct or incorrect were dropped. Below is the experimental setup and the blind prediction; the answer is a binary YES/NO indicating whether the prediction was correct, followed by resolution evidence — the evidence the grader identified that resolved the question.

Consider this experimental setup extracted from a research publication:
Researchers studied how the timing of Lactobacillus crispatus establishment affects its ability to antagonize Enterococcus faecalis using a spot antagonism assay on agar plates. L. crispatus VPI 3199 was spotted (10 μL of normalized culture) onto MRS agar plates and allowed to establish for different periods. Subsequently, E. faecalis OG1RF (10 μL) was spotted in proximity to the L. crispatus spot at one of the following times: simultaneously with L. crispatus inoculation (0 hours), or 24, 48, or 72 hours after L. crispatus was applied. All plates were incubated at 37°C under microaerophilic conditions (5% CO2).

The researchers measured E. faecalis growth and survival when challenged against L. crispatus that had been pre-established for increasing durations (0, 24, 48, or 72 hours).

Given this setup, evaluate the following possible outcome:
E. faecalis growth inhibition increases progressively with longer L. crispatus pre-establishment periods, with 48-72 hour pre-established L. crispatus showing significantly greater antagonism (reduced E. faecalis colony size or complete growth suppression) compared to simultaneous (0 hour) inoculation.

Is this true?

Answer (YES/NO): YES